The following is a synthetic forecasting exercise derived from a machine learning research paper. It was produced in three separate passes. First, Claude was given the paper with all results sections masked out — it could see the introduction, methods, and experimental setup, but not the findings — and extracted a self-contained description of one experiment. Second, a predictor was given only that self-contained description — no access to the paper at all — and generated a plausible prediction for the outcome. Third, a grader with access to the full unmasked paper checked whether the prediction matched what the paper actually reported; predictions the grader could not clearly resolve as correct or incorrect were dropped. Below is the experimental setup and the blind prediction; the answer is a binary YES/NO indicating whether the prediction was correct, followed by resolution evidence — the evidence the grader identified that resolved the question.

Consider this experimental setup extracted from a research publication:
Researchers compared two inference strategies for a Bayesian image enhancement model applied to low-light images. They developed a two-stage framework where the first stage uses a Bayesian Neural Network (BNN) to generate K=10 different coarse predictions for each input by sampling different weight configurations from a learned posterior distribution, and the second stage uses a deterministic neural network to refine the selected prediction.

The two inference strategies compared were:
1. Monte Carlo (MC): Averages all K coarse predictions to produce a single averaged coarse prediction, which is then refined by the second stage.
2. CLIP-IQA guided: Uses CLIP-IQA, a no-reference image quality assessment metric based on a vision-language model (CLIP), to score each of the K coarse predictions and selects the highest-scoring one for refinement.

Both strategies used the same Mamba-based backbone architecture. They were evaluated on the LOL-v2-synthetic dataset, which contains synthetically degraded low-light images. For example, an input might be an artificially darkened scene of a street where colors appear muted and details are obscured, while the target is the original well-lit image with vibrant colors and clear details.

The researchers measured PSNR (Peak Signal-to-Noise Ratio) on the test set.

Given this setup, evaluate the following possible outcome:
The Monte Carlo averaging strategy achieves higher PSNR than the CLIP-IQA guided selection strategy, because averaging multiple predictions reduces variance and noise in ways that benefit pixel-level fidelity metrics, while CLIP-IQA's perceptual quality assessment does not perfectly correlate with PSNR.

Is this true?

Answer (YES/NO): NO